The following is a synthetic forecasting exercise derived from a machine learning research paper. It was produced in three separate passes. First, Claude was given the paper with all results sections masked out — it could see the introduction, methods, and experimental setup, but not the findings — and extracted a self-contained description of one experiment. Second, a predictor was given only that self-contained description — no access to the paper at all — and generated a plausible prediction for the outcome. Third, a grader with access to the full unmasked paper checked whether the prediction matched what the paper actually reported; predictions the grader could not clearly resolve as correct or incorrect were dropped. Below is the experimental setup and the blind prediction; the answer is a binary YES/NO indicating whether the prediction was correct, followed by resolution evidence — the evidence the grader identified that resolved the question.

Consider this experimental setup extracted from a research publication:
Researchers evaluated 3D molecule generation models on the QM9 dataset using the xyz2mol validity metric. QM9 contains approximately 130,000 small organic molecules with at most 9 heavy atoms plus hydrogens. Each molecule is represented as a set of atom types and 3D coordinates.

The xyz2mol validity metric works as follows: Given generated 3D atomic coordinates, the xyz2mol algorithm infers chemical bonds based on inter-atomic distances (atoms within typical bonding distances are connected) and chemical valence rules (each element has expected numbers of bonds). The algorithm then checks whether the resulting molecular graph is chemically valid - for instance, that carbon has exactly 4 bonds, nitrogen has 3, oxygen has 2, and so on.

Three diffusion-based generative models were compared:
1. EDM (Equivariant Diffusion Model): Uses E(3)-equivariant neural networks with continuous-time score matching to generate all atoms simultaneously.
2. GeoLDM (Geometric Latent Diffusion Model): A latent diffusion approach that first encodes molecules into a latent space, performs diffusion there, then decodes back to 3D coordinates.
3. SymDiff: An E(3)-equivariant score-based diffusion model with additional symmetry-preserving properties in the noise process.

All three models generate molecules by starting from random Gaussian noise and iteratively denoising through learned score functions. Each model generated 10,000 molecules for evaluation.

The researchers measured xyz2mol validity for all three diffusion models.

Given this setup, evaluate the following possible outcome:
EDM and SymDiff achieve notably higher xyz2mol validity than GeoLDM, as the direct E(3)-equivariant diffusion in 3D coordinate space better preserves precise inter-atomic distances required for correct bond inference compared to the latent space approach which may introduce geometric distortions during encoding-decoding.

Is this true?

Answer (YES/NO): NO